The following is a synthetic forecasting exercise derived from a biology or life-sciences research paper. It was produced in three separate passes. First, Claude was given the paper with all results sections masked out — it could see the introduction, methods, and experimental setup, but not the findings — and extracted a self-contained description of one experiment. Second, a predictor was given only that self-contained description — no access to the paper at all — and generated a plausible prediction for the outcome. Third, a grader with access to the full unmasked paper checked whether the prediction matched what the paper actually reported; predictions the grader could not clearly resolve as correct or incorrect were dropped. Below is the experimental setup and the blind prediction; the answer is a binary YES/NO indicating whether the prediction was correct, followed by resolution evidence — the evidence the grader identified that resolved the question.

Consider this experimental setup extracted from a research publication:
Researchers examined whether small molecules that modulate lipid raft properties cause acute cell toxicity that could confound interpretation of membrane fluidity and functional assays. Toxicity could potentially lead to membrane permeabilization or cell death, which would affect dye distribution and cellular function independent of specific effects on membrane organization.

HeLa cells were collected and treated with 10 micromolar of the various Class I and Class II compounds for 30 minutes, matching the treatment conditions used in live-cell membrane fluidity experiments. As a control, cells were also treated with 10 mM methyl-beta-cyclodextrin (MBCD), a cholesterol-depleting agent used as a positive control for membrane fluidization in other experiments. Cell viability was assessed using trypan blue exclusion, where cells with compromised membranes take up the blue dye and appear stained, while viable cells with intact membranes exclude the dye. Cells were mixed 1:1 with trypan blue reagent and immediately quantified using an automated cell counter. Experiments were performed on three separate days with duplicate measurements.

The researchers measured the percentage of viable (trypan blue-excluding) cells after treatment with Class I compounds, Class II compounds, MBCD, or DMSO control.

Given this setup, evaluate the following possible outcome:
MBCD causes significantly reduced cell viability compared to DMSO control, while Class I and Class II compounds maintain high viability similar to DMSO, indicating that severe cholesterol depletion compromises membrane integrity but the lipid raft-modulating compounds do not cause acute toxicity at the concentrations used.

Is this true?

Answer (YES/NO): YES